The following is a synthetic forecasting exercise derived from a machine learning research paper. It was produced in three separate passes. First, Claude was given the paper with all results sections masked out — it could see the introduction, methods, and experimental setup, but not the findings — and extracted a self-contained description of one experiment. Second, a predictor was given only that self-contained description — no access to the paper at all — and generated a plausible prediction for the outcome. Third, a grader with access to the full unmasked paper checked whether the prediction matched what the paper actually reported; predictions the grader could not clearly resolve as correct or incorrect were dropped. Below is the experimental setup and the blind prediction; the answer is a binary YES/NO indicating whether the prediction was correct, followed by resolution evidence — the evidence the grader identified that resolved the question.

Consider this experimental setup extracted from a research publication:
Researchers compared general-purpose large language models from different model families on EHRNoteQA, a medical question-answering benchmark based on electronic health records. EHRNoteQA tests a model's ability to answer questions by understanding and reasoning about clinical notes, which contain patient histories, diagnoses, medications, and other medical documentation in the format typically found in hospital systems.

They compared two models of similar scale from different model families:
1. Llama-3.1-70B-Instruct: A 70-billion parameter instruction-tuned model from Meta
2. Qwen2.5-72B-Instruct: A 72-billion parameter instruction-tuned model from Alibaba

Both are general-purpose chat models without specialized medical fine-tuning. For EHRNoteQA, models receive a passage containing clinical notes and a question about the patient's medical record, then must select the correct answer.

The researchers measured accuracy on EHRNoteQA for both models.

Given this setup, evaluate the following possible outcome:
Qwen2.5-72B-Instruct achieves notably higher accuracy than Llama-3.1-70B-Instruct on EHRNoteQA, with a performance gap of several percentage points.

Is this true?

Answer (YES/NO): NO